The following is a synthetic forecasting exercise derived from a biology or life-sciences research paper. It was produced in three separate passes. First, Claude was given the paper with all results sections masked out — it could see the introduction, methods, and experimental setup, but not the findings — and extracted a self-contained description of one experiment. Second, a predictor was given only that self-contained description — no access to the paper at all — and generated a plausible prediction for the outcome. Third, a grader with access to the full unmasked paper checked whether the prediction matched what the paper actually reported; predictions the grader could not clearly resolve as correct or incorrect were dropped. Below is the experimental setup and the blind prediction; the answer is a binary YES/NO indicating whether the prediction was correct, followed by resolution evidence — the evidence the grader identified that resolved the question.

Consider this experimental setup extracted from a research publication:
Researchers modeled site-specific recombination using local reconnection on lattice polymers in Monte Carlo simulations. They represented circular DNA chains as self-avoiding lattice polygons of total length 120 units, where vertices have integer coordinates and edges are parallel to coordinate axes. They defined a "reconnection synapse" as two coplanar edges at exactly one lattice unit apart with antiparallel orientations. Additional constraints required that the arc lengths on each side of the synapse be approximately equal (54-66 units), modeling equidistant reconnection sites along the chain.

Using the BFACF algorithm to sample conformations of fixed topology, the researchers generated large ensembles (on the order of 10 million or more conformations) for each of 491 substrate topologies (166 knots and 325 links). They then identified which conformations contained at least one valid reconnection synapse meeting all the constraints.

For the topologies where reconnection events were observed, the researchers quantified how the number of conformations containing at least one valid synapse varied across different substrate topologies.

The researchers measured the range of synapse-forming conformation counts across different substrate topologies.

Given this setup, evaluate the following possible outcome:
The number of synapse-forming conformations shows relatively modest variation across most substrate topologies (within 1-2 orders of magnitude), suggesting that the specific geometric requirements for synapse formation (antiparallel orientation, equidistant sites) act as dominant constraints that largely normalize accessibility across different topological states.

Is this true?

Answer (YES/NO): NO